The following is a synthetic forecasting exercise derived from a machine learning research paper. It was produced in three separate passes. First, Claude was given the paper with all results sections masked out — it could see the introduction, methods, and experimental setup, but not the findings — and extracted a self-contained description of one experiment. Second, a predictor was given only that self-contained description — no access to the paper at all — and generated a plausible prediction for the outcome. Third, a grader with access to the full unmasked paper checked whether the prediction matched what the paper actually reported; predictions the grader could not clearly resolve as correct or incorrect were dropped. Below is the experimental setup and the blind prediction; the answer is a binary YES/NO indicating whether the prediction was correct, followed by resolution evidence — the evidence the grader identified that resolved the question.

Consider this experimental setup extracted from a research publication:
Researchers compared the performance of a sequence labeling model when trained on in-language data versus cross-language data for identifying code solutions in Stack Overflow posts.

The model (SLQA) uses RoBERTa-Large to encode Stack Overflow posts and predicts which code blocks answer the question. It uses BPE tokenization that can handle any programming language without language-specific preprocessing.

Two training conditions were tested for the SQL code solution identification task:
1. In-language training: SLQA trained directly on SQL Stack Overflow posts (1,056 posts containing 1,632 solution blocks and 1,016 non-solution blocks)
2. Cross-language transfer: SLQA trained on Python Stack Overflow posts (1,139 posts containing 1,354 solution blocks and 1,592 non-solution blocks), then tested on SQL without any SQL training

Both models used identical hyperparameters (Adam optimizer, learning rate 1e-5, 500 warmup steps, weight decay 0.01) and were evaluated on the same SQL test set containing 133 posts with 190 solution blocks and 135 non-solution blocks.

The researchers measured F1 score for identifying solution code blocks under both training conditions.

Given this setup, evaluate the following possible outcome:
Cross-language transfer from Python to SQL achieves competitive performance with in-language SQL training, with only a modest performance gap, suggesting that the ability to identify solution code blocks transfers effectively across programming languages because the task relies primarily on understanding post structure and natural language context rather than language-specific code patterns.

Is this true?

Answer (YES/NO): YES